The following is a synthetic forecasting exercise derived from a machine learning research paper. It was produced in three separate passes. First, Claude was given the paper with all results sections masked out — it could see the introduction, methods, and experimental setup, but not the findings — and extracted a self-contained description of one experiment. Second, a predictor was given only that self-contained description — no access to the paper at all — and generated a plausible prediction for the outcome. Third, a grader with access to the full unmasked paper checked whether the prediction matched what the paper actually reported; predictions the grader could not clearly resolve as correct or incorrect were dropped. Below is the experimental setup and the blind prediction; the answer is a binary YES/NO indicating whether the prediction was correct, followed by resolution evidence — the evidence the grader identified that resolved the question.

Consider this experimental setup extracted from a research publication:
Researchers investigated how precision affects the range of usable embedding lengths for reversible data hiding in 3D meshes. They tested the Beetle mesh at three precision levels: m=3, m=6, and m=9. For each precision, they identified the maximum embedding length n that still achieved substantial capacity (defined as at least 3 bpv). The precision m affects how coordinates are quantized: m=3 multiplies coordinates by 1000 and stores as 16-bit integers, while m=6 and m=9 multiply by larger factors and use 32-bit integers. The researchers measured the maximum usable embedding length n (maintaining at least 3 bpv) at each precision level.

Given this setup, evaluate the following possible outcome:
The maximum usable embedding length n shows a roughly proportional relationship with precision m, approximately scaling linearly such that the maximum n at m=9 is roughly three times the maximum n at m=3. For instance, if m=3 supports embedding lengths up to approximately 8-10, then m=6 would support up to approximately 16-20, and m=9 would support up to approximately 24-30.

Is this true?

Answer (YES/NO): NO